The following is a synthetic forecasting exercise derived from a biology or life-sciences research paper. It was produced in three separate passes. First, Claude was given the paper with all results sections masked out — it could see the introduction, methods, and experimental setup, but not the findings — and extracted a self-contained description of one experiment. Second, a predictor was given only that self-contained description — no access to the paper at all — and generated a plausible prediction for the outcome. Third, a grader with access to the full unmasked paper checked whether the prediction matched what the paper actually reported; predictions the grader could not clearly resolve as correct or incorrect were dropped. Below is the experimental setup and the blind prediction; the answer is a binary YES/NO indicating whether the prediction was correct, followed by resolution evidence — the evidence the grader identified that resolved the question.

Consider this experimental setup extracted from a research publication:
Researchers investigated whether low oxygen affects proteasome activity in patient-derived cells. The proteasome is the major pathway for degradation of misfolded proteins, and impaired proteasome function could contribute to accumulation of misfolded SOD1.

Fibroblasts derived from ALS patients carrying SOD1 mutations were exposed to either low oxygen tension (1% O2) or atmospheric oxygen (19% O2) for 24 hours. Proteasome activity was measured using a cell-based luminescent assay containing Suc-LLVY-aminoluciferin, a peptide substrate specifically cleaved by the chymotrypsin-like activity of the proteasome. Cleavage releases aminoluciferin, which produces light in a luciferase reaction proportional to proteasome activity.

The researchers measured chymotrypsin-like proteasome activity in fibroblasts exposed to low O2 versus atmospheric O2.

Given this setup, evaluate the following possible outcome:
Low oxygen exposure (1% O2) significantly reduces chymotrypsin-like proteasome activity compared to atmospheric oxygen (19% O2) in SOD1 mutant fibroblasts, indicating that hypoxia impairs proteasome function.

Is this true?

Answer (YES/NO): NO